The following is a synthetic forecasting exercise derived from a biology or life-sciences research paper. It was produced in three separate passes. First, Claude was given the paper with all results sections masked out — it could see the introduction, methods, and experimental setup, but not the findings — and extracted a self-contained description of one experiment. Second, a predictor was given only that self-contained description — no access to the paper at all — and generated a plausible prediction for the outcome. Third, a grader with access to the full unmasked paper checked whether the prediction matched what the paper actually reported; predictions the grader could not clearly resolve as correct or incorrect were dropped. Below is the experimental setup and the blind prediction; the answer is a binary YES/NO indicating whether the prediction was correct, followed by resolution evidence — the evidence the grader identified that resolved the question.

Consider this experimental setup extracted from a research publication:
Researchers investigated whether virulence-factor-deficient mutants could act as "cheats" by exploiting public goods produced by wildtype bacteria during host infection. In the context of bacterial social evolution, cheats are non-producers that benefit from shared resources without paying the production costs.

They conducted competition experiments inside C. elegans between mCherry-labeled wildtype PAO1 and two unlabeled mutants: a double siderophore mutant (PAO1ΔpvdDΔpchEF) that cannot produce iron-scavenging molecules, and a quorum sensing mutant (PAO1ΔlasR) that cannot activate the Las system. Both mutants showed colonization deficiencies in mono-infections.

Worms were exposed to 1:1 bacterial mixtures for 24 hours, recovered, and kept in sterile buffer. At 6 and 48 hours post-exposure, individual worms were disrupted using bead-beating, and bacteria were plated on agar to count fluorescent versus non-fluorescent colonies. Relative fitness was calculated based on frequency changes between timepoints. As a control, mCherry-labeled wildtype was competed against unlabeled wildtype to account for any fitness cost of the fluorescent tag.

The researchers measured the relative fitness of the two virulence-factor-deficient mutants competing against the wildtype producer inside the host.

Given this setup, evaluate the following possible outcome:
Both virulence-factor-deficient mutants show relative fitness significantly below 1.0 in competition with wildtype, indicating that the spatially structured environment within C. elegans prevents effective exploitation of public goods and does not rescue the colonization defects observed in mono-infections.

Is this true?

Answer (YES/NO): NO